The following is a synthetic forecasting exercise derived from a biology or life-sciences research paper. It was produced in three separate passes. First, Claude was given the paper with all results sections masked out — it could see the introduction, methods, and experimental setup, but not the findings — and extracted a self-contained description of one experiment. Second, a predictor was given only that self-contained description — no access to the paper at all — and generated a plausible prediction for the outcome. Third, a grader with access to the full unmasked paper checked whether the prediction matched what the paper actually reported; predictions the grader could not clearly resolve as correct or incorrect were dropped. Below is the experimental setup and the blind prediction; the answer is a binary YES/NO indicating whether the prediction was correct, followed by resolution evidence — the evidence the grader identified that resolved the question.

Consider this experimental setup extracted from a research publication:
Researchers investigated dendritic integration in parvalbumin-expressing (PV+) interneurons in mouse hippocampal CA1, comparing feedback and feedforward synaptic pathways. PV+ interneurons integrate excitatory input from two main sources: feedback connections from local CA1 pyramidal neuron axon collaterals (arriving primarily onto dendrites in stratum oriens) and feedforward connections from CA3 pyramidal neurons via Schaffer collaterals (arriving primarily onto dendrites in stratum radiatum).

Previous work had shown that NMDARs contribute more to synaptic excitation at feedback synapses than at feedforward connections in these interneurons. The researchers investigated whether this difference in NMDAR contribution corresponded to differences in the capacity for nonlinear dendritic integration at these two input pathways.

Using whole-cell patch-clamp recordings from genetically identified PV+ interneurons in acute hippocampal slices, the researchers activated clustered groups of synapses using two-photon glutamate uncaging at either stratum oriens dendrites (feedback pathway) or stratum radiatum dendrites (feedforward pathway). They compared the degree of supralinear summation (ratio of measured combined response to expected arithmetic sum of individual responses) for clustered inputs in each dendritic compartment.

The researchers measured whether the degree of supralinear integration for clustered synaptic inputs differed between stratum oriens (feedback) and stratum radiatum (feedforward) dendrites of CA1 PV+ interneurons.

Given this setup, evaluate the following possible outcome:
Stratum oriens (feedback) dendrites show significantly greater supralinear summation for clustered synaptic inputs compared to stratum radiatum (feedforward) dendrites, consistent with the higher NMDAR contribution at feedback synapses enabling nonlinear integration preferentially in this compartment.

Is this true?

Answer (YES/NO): YES